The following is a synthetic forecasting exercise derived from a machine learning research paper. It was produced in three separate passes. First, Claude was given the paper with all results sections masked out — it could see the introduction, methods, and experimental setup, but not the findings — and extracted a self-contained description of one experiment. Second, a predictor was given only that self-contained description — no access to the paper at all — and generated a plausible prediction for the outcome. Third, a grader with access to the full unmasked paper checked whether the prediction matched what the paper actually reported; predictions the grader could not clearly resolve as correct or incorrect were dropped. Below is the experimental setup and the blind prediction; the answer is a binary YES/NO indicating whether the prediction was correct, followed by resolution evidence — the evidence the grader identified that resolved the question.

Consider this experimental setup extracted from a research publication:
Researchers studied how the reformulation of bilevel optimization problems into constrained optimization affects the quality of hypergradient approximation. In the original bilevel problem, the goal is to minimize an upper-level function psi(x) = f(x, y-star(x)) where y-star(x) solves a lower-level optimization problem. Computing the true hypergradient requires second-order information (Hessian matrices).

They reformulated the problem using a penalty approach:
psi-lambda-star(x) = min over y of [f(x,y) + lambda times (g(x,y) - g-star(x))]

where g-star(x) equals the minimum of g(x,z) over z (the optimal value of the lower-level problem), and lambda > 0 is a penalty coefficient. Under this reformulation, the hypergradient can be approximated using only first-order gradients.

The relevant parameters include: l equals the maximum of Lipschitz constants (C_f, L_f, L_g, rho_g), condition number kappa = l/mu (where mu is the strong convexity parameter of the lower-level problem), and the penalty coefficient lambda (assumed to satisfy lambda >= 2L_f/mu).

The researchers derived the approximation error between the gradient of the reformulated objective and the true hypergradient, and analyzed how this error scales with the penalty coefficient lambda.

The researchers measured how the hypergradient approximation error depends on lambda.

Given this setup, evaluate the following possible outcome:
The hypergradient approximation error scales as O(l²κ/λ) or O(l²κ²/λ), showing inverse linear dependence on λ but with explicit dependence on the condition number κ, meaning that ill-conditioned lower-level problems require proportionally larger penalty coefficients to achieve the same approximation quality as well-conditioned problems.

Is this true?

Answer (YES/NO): NO